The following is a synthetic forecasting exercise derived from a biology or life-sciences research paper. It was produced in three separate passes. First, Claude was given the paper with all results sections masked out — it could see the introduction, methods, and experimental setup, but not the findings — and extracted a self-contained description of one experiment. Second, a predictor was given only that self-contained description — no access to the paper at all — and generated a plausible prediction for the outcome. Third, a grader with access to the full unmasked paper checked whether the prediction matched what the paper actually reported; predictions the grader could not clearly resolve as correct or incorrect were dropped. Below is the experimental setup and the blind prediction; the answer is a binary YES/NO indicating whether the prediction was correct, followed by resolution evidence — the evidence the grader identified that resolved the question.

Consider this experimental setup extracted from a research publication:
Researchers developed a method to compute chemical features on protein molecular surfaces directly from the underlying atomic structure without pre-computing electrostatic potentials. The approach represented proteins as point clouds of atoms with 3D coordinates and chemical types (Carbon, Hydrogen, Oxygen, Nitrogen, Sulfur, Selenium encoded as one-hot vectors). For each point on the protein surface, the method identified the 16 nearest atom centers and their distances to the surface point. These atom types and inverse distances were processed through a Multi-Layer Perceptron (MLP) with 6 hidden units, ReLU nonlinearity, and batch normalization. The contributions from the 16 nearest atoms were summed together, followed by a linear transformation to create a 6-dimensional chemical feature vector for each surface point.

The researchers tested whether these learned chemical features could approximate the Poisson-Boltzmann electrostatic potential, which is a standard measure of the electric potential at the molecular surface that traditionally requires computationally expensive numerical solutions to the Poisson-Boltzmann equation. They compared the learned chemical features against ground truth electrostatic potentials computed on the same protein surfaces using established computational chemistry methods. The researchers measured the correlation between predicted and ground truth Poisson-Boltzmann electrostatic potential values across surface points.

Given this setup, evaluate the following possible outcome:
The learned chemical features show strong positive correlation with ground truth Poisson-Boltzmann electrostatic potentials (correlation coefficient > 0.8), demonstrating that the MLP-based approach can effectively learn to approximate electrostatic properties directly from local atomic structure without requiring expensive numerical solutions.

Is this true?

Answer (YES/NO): YES